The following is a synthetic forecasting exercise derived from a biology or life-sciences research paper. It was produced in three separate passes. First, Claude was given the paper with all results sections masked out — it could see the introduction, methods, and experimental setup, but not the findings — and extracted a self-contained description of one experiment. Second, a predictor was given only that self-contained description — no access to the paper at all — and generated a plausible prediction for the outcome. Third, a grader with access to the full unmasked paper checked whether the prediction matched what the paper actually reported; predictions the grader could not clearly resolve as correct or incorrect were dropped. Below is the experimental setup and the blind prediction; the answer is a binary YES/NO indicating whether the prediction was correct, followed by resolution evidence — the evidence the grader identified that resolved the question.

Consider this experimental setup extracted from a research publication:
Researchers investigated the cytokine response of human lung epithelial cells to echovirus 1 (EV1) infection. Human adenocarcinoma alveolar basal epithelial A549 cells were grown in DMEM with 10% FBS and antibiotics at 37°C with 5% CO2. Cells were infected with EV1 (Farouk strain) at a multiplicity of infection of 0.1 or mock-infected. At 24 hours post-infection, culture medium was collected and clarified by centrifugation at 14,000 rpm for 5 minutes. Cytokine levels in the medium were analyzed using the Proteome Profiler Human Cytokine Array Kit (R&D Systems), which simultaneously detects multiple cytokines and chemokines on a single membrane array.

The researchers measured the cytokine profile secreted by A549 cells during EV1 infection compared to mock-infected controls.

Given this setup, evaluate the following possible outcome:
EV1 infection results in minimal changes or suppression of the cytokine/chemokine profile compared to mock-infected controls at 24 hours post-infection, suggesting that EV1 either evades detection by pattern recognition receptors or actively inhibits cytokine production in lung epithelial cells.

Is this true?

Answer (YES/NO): YES